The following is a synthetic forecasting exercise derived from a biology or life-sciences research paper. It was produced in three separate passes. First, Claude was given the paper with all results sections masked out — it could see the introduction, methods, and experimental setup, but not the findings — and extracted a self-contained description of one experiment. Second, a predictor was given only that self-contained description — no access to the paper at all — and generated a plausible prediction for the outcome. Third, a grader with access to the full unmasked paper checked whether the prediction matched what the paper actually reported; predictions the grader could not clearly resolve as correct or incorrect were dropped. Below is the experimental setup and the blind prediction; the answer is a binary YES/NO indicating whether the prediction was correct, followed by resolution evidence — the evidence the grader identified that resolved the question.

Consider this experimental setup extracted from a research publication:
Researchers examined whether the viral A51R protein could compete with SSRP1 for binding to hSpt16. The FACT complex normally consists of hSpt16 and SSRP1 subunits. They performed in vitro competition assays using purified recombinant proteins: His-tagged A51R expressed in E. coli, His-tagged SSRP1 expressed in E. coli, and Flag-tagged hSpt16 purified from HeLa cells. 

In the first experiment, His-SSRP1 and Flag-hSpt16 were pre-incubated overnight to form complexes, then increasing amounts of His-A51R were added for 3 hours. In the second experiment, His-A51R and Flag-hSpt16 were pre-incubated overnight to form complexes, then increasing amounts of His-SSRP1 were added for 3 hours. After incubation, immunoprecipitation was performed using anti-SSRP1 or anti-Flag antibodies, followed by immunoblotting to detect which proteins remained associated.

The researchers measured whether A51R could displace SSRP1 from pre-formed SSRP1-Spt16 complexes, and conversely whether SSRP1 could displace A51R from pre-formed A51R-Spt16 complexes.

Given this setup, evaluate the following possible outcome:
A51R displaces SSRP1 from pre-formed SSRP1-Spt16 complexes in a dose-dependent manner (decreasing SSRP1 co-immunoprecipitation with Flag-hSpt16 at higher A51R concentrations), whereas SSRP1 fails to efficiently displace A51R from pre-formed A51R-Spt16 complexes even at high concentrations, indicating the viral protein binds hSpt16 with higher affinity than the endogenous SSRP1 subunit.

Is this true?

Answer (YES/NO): YES